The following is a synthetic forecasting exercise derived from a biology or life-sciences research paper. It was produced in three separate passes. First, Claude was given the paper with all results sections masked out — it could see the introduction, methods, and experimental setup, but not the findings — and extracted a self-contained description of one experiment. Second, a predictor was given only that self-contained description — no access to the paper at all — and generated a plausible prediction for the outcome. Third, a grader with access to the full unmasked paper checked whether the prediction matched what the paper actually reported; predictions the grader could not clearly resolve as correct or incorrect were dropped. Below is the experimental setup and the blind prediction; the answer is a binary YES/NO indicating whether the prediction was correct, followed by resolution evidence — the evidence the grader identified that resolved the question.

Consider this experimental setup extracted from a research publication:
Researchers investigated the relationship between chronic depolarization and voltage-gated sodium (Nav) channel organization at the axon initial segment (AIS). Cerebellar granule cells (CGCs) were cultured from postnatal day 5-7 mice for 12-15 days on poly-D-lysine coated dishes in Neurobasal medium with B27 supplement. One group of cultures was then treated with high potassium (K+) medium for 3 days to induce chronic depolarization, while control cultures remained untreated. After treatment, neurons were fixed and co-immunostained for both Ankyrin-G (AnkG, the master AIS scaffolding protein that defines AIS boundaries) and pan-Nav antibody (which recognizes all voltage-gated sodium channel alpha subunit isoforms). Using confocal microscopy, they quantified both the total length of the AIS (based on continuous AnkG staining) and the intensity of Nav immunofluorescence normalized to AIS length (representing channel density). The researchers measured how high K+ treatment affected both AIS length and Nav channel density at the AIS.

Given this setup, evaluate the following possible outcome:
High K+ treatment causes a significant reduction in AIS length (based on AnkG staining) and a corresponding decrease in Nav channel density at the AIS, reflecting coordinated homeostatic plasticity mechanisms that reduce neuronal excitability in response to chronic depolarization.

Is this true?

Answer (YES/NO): NO